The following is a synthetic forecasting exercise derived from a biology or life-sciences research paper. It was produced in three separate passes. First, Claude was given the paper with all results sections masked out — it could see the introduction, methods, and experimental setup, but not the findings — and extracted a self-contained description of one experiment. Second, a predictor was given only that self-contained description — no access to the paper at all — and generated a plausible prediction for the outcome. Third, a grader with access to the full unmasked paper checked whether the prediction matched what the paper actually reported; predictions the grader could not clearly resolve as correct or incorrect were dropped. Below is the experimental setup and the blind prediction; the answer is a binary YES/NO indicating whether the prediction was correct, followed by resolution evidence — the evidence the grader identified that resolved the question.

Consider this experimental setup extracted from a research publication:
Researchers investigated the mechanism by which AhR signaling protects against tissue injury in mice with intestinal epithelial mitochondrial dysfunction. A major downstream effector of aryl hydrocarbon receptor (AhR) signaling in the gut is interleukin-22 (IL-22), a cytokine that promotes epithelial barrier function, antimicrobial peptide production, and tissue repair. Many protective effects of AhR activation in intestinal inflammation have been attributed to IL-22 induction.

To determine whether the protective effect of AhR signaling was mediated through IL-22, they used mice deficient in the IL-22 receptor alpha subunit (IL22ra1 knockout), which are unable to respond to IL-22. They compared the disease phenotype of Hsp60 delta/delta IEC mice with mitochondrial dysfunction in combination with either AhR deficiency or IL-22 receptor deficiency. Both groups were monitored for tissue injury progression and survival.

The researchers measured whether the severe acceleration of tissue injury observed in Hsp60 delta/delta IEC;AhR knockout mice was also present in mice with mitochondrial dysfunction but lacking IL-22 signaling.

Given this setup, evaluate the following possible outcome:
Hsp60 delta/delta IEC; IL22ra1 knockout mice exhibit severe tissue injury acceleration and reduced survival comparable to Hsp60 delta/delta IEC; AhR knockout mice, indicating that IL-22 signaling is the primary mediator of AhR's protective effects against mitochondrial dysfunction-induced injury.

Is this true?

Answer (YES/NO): NO